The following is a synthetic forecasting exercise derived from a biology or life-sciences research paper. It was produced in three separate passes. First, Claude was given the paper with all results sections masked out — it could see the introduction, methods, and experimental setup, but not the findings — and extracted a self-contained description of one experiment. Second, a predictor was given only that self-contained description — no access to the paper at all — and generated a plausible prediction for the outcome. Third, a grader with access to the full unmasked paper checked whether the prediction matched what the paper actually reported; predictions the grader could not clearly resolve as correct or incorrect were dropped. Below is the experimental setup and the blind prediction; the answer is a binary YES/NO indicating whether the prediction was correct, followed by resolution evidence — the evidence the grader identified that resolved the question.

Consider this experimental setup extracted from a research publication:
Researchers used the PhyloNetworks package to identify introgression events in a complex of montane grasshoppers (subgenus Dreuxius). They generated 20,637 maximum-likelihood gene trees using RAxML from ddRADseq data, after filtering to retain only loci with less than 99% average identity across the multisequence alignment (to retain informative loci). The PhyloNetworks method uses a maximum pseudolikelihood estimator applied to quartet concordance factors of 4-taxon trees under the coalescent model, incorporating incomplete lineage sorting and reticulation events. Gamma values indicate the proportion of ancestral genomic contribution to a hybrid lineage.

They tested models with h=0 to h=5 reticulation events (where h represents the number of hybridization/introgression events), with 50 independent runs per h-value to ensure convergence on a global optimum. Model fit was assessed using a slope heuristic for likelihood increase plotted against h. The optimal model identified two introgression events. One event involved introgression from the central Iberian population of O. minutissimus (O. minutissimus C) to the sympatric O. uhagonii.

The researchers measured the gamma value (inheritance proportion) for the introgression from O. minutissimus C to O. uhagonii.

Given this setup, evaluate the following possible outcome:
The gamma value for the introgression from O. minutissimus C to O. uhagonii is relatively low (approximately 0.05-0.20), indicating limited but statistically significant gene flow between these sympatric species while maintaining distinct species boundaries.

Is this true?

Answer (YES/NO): NO